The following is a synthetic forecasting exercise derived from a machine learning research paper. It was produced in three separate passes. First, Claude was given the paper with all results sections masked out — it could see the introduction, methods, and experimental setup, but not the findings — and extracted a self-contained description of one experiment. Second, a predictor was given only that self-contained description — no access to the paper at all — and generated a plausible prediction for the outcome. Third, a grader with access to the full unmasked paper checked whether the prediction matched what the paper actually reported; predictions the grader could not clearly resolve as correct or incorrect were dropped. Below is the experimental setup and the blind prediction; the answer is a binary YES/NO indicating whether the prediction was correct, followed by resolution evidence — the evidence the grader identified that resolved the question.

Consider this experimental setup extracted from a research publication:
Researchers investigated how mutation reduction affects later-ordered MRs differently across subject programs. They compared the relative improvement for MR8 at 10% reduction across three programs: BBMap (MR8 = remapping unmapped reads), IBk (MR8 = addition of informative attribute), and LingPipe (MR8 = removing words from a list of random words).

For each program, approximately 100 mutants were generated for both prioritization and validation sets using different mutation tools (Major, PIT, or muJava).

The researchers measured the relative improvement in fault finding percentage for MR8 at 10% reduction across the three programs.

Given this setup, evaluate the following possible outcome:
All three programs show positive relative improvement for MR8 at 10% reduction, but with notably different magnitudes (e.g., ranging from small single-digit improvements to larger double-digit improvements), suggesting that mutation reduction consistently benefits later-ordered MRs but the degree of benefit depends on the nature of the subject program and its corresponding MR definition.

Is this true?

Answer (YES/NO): NO